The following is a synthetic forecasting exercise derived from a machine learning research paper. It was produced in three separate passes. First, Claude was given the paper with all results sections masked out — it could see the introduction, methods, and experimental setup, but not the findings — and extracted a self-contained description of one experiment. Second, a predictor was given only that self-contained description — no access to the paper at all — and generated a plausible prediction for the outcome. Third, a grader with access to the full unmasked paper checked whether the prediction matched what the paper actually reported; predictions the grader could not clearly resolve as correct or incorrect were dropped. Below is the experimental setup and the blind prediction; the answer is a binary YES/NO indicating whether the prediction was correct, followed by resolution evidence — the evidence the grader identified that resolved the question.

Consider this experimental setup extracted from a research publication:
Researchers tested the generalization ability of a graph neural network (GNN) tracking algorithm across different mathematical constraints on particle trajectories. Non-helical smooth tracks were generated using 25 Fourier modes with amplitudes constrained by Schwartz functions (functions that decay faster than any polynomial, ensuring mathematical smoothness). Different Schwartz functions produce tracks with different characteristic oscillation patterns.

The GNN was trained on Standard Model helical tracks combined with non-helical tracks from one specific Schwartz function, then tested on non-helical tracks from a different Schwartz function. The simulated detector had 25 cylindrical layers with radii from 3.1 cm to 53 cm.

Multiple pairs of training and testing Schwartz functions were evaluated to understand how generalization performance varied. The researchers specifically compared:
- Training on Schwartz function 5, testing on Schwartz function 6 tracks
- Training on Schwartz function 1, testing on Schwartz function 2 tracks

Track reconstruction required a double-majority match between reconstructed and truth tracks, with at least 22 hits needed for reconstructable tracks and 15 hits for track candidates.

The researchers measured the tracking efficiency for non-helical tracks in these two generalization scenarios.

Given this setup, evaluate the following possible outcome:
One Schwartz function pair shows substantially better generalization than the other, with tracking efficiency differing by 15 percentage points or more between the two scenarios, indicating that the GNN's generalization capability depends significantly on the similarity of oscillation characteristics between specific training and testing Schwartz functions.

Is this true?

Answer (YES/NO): YES